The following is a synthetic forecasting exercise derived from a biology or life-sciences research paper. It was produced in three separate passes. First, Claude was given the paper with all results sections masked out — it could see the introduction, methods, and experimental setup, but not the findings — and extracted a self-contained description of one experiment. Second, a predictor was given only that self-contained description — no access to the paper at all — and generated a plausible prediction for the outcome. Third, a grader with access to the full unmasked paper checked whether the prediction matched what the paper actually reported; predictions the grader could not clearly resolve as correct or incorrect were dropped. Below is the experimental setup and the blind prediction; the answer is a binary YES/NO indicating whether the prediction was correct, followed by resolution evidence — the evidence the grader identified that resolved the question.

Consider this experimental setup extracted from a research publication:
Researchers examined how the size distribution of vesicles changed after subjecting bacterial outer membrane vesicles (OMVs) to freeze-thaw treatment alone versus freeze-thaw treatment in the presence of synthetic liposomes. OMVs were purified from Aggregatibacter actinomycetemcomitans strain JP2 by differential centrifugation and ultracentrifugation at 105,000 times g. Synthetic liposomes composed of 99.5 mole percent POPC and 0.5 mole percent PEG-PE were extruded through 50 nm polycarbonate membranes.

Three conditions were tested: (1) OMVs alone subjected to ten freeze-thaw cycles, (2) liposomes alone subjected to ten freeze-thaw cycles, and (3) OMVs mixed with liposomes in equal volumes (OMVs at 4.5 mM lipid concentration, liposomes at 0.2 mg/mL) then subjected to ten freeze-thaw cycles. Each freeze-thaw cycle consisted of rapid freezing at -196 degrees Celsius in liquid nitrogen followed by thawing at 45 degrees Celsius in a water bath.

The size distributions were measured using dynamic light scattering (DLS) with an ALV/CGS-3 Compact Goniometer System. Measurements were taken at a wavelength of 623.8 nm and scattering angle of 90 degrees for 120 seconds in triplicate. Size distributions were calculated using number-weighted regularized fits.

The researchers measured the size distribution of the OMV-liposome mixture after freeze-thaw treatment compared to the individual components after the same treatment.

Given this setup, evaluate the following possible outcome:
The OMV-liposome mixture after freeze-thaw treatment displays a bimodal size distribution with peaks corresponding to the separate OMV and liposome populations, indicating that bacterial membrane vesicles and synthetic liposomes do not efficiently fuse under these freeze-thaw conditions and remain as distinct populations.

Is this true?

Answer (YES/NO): NO